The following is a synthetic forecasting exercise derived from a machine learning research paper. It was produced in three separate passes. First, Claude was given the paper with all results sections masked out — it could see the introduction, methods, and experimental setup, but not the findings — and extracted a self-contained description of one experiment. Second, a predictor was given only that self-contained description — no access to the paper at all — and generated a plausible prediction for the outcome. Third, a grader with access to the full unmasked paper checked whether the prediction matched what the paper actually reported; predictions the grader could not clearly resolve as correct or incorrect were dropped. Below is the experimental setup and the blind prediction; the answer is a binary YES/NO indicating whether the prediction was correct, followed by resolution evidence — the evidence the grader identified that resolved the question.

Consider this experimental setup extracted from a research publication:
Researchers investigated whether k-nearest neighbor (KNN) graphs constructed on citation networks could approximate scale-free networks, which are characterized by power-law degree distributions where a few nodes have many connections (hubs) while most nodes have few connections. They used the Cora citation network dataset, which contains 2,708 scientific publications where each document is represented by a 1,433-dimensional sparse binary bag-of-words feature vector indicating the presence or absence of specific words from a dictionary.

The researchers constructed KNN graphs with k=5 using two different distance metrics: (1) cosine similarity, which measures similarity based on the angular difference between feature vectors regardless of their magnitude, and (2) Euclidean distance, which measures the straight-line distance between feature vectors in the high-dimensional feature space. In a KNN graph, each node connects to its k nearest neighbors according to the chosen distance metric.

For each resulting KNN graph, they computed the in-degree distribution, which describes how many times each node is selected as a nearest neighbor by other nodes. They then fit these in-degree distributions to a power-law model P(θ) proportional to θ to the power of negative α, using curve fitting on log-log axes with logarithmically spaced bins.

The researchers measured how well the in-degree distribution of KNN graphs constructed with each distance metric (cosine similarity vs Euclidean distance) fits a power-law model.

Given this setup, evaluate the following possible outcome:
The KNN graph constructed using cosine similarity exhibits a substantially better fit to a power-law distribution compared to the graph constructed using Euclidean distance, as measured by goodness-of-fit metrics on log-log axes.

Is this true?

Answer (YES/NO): YES